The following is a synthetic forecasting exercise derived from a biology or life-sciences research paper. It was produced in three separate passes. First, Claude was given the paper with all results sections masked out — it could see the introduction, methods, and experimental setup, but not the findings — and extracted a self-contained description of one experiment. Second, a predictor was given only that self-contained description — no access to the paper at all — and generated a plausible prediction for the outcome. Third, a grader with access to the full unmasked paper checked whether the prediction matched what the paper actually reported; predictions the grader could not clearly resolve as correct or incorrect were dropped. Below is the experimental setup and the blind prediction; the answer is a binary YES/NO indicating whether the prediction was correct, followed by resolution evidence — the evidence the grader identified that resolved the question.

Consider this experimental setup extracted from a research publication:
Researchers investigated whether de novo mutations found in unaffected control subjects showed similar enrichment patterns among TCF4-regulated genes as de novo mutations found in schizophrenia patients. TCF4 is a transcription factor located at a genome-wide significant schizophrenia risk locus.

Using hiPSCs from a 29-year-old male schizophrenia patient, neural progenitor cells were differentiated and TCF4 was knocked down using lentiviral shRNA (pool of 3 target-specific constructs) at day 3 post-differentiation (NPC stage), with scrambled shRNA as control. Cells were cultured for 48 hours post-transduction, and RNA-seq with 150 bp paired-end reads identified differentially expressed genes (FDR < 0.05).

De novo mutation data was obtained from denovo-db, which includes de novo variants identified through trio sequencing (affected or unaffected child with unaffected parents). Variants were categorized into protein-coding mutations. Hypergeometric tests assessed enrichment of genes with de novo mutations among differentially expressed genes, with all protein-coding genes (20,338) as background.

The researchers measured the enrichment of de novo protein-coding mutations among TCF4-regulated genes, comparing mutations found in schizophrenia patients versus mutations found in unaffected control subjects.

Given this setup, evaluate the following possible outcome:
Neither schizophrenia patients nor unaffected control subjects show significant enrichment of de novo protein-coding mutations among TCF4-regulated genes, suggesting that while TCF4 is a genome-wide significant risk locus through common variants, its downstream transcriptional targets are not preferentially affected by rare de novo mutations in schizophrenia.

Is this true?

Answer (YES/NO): NO